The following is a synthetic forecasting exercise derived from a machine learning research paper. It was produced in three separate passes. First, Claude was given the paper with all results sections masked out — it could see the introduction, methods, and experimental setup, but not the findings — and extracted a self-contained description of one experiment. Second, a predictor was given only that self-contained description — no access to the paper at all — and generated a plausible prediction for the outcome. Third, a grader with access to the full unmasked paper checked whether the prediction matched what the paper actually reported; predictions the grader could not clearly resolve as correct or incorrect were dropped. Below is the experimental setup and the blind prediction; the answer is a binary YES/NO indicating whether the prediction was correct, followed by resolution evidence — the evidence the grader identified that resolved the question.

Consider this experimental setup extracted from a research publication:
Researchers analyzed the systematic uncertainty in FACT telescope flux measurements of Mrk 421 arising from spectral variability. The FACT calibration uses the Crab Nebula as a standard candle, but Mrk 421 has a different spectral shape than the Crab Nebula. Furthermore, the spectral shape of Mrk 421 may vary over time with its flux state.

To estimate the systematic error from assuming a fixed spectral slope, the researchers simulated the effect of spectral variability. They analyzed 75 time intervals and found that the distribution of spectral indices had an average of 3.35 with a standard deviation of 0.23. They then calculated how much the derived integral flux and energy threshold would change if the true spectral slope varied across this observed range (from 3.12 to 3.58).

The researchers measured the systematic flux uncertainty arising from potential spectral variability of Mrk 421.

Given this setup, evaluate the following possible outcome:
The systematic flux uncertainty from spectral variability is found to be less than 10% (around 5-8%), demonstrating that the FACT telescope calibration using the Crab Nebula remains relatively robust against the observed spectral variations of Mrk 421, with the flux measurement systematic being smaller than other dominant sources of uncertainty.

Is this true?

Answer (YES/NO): NO